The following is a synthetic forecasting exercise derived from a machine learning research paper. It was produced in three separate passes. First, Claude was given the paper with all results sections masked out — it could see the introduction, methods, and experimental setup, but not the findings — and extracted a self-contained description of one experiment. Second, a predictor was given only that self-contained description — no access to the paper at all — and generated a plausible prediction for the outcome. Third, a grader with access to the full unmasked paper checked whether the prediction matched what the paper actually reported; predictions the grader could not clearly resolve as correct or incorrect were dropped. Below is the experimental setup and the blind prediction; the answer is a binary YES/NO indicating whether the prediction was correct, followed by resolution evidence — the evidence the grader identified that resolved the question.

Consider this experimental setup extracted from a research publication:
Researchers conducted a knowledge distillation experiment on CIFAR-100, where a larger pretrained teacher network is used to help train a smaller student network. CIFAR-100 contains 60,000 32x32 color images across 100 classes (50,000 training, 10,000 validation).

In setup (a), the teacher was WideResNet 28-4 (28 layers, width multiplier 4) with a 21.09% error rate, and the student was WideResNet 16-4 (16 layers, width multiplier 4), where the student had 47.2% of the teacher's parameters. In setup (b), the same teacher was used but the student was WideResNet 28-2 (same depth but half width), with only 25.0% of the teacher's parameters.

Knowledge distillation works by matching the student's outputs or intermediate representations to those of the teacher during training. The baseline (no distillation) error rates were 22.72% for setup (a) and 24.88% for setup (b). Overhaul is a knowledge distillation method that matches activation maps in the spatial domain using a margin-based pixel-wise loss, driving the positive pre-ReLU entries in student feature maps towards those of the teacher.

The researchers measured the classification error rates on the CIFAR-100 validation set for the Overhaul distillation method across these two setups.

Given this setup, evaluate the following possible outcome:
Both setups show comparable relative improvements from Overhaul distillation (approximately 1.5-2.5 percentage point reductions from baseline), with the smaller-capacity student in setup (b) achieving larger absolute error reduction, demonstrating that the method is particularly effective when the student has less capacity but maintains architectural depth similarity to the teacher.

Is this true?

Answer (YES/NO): NO